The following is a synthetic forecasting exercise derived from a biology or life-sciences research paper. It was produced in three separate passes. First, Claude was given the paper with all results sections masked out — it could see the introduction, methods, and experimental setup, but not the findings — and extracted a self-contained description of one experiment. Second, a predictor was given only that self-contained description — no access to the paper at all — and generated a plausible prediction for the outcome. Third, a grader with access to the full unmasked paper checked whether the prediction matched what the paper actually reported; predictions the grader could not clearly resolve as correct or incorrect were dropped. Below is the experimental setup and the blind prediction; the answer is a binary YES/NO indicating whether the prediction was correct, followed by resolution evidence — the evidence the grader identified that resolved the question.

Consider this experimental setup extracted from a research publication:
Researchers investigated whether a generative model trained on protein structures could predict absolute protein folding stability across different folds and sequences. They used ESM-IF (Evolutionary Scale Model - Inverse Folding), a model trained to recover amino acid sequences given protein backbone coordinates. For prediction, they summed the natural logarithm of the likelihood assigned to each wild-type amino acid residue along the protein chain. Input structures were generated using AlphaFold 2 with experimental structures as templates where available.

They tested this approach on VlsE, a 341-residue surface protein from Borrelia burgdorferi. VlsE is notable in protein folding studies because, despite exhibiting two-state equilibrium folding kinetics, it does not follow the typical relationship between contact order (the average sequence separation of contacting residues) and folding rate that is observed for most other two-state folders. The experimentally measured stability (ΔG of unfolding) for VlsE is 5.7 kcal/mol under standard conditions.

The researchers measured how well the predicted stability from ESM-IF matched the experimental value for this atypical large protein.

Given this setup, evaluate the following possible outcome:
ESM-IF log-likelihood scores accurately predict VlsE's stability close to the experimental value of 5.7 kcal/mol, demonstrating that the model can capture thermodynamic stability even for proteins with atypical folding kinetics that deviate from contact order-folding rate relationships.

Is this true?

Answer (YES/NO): NO